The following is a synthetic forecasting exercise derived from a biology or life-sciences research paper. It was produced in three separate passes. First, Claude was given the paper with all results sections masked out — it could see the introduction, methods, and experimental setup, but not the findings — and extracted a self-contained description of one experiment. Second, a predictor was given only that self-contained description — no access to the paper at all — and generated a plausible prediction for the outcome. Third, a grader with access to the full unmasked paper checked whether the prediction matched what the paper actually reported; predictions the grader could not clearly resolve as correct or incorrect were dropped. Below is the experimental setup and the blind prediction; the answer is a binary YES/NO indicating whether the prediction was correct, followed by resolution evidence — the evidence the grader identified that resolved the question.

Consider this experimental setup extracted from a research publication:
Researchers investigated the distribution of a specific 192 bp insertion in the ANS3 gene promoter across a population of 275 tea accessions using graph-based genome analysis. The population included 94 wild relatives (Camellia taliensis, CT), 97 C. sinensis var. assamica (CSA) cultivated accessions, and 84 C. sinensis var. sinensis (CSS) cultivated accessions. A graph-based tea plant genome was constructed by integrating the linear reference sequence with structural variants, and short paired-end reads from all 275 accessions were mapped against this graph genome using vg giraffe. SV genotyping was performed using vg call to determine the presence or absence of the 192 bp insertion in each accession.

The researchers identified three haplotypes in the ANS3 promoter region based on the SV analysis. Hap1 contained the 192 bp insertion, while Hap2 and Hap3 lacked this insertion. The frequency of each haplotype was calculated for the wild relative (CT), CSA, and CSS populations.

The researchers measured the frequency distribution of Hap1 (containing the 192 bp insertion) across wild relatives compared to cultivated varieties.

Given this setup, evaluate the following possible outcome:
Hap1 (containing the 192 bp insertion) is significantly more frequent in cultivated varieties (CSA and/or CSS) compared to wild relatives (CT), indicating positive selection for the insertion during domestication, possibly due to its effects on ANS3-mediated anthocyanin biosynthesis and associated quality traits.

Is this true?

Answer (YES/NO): NO